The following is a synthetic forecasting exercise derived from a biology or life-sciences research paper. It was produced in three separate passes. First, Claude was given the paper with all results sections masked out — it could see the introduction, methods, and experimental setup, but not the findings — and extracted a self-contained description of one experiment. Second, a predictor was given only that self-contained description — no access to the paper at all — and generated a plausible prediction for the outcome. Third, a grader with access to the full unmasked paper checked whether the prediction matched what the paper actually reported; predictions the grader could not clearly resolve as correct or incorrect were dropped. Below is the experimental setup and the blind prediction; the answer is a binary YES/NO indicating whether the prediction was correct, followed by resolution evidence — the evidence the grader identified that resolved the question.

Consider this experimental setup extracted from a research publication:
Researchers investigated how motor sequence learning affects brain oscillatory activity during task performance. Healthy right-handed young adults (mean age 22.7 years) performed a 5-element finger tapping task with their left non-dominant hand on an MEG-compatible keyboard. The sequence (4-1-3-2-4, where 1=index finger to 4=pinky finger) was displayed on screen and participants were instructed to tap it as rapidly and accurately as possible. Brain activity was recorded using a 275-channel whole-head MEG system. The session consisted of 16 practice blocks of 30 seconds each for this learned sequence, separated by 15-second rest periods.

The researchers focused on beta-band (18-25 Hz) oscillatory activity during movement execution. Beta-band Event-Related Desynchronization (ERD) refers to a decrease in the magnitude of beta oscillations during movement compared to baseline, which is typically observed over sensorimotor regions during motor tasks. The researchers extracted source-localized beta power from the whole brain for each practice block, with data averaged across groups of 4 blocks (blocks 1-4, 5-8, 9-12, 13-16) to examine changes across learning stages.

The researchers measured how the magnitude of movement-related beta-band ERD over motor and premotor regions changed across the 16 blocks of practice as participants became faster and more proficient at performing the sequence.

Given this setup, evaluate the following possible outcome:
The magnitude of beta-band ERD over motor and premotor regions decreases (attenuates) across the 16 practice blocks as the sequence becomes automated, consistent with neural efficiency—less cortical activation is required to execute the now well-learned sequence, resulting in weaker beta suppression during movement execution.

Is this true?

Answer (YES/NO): YES